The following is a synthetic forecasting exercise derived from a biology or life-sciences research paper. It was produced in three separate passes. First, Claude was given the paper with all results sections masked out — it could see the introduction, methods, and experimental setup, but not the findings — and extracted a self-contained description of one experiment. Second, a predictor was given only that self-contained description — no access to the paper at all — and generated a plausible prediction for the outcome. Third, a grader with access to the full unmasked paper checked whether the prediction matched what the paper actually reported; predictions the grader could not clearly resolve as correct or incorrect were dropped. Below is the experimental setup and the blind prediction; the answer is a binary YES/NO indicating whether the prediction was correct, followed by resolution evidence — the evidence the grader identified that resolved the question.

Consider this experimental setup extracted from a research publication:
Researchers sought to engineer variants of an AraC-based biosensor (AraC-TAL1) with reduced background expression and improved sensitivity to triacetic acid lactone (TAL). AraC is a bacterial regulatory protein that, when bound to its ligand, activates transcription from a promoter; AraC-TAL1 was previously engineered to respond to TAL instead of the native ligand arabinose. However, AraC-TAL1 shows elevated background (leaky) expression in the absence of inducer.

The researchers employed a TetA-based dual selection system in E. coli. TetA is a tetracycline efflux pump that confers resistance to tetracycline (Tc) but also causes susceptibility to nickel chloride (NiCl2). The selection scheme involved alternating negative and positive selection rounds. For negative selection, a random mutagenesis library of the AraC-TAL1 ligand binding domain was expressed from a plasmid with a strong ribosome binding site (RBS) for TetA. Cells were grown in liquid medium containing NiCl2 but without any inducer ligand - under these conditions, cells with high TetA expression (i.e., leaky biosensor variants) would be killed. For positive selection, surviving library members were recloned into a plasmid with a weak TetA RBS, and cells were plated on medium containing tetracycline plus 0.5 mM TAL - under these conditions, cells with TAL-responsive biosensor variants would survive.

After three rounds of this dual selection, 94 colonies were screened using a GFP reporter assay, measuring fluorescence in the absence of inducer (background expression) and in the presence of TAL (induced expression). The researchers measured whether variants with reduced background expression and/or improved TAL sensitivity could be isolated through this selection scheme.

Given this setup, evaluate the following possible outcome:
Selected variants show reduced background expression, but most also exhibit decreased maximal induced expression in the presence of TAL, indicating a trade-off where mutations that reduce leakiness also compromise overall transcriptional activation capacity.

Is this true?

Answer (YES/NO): NO